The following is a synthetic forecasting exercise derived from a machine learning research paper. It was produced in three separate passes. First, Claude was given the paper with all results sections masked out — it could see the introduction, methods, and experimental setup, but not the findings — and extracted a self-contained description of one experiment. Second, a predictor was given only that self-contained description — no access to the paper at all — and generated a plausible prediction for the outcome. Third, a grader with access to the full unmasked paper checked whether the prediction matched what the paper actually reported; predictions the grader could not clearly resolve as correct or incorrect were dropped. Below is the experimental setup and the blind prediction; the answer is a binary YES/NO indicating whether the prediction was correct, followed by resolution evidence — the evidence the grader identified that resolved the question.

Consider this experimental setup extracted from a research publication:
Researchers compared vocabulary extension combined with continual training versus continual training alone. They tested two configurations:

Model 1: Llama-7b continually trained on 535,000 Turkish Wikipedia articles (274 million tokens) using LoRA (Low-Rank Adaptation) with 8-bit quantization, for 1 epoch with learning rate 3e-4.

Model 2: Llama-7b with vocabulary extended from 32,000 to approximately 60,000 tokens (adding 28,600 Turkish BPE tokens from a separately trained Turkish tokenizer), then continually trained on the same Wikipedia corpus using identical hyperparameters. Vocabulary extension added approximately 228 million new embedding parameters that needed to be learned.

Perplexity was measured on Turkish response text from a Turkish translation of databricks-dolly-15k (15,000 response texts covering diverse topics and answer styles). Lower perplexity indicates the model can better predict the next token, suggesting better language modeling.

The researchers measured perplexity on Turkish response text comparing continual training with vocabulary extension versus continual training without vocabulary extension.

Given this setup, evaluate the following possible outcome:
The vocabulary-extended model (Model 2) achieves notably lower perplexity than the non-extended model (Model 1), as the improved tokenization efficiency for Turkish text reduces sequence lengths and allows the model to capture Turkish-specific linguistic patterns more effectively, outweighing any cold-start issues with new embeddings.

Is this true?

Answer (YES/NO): NO